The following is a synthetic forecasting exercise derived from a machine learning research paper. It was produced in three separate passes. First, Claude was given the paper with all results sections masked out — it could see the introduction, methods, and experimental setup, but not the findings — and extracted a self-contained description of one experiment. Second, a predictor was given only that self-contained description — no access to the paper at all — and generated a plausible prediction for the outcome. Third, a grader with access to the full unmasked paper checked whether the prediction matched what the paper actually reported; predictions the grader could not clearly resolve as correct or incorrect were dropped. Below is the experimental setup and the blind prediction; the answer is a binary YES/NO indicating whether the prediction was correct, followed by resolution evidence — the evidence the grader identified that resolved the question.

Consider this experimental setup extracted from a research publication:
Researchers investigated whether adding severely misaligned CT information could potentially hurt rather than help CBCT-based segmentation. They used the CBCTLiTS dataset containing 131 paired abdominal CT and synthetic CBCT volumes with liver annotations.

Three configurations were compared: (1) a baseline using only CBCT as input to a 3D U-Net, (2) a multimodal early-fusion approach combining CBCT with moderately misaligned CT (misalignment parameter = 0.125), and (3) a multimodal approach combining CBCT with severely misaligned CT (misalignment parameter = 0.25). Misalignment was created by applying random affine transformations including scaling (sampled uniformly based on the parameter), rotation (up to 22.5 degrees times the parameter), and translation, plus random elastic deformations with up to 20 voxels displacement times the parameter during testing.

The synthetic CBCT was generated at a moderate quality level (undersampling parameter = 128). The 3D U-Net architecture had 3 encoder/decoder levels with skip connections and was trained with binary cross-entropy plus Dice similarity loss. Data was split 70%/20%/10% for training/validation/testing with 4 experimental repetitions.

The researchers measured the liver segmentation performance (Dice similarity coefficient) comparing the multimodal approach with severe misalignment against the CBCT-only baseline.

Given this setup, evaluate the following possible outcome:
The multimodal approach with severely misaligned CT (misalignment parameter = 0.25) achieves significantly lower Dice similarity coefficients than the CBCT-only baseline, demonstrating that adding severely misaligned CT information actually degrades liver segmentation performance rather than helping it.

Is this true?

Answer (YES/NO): NO